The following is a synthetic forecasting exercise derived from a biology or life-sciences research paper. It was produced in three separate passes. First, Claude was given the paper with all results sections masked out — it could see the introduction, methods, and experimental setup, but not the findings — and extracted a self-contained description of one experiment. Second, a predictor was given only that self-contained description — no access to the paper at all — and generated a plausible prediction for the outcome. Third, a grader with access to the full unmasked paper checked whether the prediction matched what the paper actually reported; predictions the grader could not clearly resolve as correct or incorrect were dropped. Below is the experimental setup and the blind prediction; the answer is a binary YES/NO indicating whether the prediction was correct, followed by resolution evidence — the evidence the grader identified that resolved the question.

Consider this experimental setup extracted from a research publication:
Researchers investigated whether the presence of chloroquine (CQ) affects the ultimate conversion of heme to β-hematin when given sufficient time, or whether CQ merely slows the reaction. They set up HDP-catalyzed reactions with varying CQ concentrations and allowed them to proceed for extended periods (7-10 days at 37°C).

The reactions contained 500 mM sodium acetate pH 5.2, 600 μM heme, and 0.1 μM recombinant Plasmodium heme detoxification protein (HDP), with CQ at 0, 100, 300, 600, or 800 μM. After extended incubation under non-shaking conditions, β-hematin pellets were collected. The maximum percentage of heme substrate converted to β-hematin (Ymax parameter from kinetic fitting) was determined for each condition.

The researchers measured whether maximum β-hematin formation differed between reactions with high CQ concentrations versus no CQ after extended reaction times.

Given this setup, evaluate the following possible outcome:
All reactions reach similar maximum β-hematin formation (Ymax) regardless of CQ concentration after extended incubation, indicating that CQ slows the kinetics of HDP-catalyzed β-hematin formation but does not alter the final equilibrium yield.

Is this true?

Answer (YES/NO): YES